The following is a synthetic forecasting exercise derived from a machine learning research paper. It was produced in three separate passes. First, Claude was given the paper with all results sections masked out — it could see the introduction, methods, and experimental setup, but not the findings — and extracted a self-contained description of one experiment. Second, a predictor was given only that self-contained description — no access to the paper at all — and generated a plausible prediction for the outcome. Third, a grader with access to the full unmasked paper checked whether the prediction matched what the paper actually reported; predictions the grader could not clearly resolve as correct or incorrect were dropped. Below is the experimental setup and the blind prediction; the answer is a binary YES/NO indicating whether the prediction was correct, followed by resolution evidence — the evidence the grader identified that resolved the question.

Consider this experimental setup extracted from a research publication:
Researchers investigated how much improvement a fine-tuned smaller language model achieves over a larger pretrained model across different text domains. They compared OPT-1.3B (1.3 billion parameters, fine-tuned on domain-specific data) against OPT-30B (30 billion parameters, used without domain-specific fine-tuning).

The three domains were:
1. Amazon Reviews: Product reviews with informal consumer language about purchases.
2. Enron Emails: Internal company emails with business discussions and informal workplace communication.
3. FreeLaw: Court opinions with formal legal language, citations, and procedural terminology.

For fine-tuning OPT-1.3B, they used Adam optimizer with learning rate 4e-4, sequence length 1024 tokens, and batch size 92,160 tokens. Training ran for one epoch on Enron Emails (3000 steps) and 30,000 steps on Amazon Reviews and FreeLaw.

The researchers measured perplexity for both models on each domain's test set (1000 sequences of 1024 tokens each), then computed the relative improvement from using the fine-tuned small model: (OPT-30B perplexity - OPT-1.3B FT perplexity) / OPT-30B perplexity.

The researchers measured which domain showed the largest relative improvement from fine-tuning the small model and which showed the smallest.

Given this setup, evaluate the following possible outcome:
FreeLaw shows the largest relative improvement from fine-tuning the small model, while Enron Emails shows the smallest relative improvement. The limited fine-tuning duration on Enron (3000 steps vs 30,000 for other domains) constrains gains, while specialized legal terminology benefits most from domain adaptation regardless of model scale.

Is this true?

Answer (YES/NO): NO